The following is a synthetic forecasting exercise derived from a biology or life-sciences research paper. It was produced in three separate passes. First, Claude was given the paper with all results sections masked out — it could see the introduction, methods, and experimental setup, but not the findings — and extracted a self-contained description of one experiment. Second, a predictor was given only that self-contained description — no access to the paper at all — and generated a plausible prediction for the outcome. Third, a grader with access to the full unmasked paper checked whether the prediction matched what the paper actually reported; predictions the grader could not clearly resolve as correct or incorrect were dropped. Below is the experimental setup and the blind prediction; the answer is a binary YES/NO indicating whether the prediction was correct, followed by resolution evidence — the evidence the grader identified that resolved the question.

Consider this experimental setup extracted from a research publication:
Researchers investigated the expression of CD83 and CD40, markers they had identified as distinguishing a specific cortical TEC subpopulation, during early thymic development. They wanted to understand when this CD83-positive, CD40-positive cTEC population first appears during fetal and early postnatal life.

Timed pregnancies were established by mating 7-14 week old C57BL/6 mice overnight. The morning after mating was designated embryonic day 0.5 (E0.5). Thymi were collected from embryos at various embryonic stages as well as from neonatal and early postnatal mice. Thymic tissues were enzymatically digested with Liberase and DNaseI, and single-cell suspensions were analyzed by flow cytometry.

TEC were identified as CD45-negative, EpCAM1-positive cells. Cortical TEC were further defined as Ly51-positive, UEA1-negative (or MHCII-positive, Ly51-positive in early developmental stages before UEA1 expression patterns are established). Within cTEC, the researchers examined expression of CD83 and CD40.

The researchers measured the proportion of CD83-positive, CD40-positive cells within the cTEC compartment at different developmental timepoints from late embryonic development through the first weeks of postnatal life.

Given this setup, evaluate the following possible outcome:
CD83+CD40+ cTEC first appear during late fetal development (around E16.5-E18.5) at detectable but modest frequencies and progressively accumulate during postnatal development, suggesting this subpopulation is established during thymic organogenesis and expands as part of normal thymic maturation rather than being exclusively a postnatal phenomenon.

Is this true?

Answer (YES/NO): NO